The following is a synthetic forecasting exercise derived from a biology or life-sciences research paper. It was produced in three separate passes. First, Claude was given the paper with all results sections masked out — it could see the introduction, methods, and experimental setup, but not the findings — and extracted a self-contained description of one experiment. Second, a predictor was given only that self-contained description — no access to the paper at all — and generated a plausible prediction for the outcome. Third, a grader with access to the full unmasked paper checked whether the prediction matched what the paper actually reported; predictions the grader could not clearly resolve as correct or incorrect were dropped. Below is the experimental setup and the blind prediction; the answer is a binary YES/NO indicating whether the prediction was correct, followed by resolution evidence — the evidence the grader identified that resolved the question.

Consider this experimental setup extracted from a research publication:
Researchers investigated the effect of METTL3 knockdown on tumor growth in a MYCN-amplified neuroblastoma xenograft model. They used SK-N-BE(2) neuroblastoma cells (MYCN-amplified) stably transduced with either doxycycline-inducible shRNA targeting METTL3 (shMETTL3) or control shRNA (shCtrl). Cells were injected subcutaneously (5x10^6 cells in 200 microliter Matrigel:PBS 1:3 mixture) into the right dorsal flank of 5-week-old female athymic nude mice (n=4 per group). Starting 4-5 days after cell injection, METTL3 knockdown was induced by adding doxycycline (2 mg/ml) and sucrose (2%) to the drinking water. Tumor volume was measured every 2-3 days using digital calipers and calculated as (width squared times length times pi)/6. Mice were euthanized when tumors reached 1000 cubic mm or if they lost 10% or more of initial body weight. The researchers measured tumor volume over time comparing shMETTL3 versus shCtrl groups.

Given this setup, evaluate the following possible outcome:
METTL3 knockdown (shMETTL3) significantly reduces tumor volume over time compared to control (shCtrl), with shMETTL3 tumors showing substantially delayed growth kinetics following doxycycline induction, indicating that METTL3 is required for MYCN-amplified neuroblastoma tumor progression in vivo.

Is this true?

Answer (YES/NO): YES